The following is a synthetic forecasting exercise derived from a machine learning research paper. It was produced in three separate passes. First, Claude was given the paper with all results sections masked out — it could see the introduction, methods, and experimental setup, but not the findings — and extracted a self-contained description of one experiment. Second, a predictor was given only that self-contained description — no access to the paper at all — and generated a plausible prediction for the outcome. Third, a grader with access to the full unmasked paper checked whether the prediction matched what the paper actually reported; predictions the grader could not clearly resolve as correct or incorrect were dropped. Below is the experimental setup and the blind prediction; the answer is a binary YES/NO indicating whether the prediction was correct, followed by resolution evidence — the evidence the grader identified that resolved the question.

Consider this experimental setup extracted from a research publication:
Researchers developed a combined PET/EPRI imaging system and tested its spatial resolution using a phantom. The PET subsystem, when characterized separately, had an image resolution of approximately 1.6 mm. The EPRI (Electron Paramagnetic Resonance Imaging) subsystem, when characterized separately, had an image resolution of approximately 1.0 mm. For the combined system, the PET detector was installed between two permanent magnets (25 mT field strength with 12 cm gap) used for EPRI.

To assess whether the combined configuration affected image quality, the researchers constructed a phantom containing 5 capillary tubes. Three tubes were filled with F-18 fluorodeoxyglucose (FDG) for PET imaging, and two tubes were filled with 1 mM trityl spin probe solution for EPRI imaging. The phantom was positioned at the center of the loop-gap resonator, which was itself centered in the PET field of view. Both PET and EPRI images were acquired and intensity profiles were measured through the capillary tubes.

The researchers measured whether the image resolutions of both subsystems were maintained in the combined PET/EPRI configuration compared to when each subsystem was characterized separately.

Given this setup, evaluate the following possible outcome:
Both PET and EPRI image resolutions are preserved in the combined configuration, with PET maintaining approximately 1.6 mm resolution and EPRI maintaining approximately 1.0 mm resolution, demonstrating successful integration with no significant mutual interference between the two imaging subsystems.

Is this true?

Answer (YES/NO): NO